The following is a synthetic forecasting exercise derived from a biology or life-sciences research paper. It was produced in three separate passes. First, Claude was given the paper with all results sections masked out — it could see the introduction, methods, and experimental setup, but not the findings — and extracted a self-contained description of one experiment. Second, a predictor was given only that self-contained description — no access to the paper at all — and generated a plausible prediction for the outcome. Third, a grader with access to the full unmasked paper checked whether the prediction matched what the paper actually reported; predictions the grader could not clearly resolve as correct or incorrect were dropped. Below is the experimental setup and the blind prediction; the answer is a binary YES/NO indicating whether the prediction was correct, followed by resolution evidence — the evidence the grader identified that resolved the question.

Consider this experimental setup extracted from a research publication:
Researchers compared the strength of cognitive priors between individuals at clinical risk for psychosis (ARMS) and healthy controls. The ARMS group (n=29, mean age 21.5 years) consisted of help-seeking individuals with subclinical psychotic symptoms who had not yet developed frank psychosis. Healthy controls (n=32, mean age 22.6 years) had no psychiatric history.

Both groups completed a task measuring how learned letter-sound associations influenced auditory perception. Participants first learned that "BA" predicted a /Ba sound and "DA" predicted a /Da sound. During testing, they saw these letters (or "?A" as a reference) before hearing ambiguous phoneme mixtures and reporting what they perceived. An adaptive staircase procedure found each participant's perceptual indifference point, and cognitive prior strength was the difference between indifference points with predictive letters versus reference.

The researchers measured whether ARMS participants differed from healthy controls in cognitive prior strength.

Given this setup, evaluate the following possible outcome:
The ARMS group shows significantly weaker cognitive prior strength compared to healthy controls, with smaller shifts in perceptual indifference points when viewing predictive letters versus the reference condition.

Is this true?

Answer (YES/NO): NO